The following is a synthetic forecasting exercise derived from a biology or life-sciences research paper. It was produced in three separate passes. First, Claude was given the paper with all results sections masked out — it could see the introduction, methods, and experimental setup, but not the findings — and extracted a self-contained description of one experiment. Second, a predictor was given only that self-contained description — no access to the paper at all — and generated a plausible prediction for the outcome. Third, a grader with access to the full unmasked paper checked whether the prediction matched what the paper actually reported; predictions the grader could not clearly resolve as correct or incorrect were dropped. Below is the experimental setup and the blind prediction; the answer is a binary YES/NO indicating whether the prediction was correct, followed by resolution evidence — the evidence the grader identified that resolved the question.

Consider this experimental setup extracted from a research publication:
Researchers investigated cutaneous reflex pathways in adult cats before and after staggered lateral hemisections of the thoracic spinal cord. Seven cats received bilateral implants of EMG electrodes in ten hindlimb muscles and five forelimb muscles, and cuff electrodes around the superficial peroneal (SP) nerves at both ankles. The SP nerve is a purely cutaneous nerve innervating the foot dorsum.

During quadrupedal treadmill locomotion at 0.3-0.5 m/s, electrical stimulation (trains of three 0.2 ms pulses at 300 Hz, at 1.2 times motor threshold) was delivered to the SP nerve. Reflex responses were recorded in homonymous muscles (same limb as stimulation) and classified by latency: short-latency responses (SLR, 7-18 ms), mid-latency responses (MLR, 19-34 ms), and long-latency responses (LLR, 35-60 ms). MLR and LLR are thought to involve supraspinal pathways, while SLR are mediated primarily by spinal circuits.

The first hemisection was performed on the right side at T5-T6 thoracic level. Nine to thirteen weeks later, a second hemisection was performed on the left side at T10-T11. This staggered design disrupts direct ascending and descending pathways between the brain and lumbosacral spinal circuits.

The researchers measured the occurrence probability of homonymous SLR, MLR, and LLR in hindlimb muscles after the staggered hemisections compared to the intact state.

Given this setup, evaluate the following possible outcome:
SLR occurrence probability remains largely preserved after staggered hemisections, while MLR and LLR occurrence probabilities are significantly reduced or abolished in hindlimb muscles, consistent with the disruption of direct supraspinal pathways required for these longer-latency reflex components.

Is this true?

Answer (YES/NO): YES